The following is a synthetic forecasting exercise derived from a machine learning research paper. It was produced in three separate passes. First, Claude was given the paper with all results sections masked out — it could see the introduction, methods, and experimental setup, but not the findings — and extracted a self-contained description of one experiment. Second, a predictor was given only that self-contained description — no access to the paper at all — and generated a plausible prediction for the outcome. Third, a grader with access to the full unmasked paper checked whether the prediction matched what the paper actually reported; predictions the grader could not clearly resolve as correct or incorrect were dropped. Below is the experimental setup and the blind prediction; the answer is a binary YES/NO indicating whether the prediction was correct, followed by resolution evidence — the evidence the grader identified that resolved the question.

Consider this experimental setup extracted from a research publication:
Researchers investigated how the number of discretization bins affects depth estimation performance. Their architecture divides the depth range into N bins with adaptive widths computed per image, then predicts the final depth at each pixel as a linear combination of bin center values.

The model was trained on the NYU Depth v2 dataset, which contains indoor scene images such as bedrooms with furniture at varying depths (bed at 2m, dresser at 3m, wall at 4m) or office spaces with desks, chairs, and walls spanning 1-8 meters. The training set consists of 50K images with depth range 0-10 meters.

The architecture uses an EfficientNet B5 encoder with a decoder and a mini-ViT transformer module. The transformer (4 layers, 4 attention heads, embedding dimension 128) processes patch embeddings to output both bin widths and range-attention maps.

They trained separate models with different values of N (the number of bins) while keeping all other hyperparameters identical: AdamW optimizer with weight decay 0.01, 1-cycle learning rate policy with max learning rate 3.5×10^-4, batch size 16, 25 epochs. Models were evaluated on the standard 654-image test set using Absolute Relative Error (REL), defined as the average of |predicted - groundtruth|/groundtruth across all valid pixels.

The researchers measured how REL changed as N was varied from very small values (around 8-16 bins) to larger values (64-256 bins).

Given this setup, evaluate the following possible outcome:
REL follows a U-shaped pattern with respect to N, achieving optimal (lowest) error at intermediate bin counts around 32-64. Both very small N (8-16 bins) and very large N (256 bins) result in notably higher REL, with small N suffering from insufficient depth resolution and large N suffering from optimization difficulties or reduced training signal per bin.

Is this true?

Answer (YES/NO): NO